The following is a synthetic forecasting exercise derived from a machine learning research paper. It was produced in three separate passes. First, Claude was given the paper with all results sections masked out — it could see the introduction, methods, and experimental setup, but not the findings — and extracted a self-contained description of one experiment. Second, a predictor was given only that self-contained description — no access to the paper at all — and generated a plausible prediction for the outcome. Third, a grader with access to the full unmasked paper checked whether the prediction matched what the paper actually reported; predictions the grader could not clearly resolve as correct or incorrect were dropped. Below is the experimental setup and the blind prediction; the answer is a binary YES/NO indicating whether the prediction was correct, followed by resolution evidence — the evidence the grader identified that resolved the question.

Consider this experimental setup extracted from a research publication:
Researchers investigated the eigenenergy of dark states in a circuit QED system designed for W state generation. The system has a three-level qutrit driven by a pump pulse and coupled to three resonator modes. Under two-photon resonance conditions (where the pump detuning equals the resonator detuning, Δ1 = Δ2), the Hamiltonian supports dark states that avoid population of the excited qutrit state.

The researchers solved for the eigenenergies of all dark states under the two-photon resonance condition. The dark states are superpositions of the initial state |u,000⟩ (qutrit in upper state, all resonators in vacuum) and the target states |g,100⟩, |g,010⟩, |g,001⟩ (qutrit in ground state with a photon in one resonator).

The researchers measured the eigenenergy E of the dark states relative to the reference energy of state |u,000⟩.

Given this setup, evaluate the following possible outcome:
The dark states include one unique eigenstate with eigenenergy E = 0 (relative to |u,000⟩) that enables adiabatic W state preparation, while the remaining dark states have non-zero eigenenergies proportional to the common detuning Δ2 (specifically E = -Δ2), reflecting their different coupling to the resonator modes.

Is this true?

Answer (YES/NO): NO